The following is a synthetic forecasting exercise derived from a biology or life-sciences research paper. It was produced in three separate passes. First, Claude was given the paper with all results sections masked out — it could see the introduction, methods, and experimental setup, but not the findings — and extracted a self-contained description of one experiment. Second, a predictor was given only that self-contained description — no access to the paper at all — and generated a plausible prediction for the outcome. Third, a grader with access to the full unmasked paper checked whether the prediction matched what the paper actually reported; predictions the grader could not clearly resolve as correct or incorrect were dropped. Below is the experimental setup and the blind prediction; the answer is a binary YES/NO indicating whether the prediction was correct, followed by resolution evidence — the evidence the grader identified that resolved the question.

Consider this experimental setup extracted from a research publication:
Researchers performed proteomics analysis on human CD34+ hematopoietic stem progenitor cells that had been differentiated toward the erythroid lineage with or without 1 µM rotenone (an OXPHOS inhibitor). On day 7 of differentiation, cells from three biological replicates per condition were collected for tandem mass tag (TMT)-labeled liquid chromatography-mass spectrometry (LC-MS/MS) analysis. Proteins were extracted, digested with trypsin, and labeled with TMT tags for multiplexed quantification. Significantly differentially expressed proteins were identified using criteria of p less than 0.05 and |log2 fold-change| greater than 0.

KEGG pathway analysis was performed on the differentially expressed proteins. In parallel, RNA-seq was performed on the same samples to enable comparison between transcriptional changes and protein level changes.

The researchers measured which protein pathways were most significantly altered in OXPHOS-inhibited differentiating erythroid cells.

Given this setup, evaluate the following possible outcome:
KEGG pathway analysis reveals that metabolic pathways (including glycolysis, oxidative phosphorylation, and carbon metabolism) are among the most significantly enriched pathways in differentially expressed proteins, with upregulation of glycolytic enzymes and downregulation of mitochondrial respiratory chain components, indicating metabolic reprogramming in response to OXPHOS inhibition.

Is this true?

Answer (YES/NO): NO